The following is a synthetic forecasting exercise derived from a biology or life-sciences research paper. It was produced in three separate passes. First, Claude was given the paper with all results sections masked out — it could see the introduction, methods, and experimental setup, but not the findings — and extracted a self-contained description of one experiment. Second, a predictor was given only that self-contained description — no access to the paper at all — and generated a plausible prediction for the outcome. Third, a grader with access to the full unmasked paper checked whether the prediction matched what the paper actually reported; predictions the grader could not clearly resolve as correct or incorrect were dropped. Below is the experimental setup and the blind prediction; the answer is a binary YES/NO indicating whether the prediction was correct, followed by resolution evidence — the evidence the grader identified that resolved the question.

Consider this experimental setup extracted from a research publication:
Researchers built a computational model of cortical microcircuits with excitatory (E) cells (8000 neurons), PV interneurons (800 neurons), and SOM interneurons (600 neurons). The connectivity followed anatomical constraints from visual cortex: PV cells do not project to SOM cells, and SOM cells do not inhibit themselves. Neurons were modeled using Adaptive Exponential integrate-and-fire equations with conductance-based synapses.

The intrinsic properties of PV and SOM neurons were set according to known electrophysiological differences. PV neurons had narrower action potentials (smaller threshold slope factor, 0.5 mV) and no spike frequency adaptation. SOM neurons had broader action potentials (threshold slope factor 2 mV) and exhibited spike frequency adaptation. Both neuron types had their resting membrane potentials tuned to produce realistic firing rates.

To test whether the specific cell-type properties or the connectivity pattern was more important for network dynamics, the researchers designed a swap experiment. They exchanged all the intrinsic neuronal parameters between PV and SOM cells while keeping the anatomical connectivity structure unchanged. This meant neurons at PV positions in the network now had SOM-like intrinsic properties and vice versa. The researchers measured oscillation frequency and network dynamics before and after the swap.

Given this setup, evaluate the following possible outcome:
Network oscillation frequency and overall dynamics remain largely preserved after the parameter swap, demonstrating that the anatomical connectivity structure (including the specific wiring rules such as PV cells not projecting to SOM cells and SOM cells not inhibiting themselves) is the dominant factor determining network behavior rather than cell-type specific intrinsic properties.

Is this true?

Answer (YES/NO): NO